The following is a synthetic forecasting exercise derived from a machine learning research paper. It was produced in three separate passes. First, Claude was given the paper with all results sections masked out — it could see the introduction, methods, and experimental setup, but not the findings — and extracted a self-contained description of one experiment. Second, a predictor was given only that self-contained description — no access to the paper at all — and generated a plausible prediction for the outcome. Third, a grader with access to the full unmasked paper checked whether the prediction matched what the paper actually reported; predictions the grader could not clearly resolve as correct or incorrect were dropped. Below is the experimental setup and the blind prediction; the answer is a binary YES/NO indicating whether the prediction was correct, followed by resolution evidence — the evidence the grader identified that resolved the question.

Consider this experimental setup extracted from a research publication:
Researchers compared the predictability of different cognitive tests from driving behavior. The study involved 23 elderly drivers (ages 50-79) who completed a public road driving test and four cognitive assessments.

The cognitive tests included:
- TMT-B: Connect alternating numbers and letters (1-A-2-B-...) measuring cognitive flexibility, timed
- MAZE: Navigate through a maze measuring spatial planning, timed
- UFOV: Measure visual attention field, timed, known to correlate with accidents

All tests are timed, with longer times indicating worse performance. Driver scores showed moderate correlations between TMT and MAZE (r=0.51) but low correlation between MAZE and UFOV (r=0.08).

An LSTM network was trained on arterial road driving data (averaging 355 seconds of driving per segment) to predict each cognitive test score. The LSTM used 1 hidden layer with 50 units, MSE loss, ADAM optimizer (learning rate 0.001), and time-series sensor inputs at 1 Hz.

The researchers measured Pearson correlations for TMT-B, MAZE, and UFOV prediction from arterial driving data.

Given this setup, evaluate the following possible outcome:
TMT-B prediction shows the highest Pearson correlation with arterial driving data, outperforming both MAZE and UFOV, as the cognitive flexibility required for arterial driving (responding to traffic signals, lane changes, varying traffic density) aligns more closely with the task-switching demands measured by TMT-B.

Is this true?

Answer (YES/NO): NO